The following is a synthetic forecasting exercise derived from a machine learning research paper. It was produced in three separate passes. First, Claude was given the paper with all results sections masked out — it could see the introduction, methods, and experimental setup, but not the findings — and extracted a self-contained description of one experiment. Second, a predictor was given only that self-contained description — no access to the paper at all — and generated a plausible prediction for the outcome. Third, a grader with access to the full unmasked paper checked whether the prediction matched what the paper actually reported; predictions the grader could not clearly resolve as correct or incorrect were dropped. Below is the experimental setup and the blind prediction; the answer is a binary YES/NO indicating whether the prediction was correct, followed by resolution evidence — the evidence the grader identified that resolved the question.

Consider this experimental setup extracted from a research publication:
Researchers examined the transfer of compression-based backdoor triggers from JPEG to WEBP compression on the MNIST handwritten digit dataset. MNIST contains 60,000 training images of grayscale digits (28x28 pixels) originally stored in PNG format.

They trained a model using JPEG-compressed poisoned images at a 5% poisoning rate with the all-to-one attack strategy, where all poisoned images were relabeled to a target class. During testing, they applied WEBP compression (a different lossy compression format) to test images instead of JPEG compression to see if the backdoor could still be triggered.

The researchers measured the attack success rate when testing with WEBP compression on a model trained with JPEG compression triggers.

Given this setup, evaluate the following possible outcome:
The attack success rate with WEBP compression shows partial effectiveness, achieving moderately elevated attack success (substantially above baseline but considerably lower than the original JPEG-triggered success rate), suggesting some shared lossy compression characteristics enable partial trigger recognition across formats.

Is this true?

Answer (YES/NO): YES